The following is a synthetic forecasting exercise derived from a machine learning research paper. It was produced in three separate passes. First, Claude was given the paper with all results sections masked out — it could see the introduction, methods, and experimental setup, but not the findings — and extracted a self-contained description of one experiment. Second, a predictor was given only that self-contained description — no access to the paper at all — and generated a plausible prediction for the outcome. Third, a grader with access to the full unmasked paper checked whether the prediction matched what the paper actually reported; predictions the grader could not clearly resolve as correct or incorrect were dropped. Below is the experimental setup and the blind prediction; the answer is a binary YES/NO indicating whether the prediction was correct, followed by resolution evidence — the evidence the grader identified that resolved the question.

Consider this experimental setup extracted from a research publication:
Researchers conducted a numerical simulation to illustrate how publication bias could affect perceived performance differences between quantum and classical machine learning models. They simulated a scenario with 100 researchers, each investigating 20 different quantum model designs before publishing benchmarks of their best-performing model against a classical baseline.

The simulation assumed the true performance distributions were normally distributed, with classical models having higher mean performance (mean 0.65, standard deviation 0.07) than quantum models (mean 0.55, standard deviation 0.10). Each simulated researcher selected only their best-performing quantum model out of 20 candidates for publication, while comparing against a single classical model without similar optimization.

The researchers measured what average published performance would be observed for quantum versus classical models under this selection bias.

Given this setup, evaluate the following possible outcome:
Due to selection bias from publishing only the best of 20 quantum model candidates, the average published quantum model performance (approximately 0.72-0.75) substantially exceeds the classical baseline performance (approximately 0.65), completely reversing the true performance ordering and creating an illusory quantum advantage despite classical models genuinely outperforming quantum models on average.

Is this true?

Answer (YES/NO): YES